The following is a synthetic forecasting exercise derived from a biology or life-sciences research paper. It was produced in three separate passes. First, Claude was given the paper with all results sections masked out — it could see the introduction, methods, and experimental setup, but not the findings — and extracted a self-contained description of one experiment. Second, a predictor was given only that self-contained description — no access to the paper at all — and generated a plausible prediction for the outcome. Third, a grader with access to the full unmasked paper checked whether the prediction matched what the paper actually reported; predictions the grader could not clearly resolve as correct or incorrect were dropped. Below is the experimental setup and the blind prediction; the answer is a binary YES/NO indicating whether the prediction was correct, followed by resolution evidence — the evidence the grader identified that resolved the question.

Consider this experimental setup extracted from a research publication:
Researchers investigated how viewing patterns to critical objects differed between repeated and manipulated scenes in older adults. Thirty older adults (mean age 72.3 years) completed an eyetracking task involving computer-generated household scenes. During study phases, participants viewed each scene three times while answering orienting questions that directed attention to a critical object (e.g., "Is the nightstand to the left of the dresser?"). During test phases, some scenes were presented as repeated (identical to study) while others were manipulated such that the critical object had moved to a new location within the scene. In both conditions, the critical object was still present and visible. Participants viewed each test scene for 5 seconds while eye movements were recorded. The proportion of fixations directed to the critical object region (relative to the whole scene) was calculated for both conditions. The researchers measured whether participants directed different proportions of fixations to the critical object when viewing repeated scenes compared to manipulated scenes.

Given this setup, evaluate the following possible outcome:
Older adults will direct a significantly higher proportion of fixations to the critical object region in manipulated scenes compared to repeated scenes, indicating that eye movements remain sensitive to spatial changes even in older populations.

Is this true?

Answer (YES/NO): YES